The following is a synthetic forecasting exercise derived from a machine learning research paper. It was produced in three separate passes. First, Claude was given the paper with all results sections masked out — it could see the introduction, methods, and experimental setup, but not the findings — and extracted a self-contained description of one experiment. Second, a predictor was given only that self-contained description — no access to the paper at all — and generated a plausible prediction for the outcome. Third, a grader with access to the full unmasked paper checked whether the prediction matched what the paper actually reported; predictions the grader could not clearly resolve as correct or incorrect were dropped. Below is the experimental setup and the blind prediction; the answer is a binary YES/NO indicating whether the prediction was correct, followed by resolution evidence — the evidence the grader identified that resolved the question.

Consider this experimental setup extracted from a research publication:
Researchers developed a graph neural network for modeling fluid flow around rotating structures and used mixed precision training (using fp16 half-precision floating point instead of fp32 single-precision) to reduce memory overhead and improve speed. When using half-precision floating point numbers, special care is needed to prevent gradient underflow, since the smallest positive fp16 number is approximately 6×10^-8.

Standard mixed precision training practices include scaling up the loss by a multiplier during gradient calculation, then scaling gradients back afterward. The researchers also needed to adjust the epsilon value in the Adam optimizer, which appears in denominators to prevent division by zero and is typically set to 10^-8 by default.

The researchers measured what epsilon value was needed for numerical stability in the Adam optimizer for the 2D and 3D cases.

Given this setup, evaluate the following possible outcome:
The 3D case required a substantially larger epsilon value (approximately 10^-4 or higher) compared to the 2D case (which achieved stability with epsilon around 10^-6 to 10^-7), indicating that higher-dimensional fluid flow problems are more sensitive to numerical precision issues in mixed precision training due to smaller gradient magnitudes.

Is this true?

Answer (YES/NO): NO